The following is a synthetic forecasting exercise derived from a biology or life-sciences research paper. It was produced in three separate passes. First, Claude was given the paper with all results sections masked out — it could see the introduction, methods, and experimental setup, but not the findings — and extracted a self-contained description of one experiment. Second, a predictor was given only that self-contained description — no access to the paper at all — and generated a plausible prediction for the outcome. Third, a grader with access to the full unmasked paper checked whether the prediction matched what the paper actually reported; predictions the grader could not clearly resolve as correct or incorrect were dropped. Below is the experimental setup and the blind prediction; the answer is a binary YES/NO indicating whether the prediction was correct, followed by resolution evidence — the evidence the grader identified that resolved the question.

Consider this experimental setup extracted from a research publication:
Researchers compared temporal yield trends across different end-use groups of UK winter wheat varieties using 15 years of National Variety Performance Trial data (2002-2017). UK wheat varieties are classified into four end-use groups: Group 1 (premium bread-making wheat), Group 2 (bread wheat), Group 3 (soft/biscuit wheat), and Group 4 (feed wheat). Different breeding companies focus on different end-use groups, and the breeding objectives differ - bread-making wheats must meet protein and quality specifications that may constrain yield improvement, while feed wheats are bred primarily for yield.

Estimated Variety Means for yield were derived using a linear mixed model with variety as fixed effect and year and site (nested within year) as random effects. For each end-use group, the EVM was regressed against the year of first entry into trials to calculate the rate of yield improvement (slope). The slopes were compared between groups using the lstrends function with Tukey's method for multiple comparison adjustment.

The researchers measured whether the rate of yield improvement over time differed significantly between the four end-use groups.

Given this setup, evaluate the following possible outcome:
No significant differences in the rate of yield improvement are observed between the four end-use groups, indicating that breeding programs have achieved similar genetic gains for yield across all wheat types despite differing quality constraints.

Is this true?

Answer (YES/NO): YES